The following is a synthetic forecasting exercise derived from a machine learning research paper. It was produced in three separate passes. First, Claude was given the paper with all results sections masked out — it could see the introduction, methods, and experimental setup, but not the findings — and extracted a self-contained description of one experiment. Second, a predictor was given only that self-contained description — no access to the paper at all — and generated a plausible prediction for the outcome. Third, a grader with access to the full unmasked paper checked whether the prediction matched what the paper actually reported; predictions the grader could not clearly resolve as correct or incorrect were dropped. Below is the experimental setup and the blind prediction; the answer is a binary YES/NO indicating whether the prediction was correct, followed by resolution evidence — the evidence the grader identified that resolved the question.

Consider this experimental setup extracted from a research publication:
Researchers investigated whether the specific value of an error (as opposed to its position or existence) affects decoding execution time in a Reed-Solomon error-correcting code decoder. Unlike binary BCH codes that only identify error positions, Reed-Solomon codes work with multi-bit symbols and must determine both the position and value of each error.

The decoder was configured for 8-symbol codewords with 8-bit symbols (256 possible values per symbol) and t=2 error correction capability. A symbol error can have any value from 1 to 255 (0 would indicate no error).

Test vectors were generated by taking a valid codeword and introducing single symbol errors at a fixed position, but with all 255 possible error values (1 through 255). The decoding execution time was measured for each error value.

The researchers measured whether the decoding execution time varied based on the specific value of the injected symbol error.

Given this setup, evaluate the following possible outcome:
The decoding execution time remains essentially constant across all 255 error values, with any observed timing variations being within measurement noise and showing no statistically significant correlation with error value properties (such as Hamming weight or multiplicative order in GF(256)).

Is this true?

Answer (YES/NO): YES